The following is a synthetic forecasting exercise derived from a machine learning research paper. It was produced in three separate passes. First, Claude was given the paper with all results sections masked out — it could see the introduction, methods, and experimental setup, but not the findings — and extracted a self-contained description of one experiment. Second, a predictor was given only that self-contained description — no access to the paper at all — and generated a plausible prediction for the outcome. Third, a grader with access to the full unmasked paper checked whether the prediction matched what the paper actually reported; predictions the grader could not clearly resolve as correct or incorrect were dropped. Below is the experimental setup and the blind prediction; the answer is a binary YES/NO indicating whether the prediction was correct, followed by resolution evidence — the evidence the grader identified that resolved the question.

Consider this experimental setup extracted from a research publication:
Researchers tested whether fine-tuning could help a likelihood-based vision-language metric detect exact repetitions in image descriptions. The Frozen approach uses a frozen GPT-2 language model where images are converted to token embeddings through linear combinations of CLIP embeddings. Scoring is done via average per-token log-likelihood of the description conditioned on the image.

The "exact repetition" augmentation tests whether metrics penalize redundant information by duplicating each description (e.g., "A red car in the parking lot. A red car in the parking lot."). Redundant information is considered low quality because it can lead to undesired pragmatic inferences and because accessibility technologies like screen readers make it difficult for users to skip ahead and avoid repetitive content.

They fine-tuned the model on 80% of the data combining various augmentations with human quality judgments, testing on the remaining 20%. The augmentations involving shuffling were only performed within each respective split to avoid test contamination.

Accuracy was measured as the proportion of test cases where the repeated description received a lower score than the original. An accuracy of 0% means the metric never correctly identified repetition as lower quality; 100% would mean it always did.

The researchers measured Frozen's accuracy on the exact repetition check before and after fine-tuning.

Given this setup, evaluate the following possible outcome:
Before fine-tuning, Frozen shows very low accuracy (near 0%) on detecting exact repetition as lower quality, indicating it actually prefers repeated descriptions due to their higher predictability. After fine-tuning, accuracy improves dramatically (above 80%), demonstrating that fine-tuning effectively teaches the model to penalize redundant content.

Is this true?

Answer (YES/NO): NO